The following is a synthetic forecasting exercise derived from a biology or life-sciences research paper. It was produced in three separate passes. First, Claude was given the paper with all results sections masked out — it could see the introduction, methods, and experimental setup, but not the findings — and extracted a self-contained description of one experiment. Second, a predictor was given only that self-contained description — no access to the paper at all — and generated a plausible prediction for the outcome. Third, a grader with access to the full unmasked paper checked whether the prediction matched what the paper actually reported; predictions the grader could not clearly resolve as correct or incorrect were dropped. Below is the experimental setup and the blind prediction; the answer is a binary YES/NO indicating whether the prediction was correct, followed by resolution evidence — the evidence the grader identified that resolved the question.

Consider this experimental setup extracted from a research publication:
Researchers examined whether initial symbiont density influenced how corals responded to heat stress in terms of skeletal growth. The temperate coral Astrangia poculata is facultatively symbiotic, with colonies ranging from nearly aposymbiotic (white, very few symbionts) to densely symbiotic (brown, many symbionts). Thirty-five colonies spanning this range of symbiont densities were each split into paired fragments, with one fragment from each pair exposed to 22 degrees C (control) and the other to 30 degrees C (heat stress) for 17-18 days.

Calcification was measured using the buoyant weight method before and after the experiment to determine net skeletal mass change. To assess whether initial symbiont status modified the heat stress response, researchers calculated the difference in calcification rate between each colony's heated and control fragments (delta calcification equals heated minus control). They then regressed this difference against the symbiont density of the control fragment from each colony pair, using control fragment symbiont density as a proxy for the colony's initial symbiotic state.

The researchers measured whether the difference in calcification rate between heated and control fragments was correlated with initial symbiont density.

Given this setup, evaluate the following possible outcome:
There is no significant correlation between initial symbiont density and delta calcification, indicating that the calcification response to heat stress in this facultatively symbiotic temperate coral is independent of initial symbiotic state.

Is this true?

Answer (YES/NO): YES